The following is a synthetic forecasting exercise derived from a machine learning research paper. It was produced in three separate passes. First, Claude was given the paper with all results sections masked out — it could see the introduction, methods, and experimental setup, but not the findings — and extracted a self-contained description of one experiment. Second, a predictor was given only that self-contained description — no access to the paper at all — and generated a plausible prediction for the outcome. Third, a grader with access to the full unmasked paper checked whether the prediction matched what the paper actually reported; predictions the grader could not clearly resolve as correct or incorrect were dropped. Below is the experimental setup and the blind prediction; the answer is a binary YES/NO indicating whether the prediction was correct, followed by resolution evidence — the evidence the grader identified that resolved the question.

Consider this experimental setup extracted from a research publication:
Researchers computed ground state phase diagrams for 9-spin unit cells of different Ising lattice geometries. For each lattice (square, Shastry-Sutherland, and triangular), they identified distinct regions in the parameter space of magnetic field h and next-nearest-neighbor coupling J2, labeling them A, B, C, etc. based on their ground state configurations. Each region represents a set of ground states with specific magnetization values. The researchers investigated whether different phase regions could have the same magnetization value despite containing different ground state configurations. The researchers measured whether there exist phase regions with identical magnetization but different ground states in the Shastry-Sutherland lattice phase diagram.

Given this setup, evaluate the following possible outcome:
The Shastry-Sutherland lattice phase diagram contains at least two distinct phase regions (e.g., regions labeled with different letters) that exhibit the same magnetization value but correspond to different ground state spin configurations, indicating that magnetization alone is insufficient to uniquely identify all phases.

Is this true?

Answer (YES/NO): YES